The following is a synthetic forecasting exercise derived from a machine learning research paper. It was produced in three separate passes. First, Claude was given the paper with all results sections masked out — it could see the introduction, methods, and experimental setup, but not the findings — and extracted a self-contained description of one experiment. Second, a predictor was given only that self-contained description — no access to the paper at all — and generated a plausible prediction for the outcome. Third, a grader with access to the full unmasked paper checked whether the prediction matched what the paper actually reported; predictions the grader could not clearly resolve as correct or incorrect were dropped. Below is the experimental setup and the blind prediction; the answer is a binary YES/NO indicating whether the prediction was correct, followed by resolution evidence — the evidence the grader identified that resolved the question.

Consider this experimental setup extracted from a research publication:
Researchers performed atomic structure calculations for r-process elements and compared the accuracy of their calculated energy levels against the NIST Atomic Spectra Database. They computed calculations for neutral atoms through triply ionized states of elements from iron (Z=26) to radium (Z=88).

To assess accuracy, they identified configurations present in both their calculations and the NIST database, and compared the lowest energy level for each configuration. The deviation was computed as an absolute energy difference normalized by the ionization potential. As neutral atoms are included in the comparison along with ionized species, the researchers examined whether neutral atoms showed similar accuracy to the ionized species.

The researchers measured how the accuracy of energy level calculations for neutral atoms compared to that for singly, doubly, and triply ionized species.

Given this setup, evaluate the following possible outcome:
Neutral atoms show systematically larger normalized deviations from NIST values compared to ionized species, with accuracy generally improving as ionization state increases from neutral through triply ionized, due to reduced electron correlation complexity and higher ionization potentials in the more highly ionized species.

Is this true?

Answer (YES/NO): YES